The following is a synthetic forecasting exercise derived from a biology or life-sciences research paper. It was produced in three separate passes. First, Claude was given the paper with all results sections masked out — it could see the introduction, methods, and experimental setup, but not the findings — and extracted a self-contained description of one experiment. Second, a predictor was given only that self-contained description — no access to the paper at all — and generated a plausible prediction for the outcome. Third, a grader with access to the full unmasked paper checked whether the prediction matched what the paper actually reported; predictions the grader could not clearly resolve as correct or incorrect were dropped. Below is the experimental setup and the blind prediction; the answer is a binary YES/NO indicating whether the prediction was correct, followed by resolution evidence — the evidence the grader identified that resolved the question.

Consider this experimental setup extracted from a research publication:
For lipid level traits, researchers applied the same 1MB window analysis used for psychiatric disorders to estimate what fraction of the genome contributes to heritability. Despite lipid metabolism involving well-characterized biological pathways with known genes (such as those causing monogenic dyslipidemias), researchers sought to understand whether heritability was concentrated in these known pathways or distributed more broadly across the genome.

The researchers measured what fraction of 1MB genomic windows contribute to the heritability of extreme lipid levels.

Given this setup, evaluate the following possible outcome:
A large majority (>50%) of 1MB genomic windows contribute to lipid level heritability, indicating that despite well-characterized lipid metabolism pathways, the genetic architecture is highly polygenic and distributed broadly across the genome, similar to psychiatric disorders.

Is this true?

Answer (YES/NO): NO